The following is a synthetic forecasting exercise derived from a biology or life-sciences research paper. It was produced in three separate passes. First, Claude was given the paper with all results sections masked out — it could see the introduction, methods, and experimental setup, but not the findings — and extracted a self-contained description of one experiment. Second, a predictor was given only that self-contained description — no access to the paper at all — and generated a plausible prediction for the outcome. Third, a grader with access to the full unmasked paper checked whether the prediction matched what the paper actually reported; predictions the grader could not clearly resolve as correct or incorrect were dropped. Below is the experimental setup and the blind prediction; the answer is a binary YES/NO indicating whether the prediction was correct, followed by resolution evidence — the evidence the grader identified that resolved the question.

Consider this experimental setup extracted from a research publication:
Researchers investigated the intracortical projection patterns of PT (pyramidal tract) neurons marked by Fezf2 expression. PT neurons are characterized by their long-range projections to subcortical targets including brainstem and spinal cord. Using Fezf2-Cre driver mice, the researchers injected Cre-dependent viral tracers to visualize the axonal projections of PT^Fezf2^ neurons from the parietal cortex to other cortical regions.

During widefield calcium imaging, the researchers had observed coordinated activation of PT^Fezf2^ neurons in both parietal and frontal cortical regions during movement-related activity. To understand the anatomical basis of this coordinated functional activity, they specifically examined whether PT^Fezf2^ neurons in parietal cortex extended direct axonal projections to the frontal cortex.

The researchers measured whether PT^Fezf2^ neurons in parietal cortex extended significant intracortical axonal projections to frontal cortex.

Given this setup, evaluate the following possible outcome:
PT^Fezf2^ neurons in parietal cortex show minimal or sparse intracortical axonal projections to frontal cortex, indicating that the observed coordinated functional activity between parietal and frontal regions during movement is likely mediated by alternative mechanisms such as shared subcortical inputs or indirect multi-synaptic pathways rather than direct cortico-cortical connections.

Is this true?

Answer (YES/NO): YES